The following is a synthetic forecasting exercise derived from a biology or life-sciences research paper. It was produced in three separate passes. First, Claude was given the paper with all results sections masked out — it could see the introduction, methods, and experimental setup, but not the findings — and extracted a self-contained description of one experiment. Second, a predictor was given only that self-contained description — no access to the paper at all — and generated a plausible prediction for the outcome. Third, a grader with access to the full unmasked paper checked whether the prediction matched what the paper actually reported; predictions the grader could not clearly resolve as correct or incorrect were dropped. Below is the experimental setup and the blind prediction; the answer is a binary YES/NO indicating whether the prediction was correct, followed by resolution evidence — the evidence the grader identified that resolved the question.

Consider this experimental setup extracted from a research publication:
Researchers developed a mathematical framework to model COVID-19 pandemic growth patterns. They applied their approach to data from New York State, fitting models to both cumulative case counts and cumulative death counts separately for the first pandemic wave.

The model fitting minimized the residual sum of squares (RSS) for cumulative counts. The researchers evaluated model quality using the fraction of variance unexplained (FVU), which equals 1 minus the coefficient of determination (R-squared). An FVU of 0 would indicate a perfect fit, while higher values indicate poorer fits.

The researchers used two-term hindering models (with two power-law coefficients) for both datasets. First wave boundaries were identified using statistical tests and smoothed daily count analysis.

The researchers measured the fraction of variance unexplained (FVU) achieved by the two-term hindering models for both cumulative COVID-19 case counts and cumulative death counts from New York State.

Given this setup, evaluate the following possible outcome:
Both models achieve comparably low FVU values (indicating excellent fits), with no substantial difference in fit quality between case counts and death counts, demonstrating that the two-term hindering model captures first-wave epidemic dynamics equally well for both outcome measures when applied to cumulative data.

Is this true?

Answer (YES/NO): YES